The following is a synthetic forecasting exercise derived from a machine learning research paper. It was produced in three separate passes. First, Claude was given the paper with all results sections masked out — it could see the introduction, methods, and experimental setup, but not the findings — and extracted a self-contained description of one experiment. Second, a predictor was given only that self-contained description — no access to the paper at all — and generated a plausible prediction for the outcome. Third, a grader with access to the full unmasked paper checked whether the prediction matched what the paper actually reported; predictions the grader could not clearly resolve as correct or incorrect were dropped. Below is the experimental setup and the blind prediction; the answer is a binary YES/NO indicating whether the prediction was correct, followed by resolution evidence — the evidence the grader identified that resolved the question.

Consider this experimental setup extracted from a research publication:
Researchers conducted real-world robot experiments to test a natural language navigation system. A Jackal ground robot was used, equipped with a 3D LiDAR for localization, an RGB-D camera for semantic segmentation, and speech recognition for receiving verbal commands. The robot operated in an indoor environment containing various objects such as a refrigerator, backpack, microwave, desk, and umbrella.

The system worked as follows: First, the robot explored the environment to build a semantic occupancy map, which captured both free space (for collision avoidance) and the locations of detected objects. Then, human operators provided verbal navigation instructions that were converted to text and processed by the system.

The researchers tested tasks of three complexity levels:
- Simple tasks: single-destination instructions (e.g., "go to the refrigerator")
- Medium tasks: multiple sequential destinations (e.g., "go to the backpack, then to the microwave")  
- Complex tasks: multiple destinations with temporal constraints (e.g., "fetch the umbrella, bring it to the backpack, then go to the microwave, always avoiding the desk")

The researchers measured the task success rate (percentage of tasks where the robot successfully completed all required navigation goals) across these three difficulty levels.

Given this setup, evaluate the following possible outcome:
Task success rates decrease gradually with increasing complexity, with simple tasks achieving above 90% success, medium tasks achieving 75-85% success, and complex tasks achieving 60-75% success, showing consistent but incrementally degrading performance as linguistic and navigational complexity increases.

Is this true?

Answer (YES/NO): NO